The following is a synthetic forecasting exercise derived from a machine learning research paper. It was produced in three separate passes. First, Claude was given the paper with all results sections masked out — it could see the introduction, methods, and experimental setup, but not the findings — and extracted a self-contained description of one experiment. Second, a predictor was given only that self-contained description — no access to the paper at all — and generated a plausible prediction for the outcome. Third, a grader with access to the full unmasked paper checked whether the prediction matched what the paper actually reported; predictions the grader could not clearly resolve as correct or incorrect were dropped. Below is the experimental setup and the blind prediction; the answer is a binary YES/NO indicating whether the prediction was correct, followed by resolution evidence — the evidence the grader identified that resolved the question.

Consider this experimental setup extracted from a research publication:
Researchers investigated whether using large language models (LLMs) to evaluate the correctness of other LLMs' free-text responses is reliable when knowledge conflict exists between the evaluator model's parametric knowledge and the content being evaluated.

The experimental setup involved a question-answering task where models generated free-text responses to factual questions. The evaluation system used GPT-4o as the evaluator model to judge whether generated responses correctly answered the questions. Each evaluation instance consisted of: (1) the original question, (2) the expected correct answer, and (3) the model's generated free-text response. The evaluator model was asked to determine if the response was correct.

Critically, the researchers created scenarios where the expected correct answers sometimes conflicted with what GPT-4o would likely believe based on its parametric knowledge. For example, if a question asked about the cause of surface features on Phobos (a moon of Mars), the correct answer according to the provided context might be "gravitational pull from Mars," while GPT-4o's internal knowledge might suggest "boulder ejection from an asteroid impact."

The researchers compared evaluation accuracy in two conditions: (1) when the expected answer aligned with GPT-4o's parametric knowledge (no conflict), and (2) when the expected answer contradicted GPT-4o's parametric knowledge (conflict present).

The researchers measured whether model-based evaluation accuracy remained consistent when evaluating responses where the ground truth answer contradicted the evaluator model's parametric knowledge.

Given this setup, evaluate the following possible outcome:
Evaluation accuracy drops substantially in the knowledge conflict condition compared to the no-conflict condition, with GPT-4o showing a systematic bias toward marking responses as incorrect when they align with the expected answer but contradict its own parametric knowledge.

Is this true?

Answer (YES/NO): YES